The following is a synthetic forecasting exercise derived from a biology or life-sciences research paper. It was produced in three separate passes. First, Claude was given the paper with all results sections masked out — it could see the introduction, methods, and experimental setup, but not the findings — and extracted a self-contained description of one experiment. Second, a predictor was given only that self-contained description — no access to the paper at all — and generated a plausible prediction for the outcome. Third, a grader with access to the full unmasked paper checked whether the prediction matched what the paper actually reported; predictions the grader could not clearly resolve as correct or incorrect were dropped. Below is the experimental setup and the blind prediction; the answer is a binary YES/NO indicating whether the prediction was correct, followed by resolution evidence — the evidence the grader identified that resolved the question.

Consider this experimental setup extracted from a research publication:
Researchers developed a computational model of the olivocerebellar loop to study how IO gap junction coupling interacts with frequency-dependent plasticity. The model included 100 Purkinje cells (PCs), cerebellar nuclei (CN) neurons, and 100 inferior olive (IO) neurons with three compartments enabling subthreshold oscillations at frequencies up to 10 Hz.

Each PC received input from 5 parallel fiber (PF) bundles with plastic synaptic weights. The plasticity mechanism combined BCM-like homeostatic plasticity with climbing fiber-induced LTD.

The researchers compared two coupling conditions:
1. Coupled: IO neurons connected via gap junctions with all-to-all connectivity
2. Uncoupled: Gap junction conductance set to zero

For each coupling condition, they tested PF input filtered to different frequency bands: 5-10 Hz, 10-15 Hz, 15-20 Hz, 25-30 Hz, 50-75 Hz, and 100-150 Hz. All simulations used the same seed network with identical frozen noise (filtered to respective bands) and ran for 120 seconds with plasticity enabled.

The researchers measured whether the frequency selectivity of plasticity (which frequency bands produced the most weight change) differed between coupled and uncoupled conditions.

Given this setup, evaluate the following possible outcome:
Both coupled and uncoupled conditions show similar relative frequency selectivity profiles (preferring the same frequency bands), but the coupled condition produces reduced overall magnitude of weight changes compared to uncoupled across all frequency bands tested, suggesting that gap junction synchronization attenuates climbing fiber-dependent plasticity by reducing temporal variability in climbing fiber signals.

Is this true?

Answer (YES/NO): NO